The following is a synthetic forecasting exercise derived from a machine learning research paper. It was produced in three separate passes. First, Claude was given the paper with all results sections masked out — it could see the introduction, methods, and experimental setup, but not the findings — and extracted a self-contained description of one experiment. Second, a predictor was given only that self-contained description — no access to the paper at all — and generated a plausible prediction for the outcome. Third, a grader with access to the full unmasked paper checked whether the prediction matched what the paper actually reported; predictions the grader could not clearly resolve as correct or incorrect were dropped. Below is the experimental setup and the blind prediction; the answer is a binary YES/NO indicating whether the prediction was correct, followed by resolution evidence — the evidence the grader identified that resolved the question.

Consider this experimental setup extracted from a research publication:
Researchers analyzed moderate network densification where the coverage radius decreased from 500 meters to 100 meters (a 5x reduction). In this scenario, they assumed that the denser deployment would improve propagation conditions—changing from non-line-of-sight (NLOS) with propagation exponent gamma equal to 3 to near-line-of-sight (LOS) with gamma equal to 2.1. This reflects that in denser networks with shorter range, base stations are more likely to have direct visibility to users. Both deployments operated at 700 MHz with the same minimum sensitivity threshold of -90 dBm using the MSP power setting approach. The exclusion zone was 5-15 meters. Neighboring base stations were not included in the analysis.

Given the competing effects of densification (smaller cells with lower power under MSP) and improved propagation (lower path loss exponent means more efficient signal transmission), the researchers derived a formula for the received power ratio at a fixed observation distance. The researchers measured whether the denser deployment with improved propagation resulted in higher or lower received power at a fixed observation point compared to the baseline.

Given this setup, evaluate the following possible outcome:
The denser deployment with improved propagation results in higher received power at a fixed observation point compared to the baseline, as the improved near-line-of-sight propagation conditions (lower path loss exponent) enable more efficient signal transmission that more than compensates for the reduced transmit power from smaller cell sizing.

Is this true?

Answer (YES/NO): NO